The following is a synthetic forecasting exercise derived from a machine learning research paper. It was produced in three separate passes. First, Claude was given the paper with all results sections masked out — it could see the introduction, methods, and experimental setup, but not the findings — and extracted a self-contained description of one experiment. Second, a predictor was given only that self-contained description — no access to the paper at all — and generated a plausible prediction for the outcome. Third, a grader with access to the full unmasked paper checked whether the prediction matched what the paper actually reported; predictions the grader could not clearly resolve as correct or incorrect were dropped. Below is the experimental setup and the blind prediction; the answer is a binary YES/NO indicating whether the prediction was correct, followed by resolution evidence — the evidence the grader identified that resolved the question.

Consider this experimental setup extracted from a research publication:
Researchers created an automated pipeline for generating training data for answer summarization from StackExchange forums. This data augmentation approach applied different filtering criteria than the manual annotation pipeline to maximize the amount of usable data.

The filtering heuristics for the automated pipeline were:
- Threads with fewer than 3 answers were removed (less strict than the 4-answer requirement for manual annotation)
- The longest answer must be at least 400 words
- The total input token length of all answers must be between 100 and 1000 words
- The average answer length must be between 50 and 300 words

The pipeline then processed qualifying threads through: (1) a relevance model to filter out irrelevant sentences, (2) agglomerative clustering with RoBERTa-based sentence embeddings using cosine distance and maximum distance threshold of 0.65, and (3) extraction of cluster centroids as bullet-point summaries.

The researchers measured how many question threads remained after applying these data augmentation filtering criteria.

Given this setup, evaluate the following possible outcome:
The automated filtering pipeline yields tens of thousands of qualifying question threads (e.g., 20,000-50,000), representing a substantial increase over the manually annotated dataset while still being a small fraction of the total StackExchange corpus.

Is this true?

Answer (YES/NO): NO